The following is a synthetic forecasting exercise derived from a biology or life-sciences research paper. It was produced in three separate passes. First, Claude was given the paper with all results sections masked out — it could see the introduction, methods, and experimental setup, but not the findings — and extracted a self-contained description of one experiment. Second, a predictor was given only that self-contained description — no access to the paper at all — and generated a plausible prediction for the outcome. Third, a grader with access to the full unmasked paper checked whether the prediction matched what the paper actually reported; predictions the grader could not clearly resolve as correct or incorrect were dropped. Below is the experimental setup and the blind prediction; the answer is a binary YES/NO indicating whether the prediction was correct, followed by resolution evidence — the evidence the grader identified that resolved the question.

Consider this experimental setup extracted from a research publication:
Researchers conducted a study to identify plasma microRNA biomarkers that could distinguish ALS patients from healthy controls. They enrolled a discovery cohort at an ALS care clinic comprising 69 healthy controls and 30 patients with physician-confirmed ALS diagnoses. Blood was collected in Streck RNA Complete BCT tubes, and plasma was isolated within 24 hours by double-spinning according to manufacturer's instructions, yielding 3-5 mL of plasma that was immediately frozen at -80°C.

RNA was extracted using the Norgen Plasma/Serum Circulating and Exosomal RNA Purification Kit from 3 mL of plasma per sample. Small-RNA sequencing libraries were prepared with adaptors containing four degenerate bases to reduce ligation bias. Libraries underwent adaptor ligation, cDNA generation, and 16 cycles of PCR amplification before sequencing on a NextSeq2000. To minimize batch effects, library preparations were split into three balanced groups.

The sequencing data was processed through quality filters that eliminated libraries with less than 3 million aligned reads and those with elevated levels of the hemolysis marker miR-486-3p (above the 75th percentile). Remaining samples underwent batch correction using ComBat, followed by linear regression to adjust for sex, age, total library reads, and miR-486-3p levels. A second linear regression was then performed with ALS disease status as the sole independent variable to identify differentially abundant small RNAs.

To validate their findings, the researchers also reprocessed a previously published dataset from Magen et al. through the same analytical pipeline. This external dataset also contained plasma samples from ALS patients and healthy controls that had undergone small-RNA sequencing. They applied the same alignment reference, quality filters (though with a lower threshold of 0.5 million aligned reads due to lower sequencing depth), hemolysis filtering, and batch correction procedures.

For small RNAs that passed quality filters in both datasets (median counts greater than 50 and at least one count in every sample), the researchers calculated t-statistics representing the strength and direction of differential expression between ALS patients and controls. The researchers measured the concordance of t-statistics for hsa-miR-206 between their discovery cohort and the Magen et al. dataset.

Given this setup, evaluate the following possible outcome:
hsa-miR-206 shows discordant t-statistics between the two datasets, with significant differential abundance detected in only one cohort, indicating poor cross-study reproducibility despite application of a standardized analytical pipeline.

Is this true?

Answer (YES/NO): NO